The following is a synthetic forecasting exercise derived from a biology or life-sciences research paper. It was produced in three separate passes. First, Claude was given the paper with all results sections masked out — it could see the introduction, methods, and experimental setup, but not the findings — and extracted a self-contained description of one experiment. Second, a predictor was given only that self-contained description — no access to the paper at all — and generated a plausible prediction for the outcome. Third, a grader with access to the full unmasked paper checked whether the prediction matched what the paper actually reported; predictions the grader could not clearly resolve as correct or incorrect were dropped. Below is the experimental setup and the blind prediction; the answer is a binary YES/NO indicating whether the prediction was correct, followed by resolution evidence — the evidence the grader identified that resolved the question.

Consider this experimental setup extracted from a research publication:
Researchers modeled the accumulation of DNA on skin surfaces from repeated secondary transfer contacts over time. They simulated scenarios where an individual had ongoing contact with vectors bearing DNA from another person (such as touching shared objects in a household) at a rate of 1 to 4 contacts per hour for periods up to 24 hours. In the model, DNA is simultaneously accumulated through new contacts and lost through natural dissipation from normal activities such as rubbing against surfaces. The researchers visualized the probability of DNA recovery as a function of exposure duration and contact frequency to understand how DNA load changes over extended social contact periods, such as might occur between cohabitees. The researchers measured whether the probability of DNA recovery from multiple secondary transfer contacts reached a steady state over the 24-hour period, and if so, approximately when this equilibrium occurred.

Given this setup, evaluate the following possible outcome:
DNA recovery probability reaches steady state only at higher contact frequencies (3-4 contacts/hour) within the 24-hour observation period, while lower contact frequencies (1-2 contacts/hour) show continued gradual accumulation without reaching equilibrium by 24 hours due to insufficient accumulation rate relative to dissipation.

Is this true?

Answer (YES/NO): NO